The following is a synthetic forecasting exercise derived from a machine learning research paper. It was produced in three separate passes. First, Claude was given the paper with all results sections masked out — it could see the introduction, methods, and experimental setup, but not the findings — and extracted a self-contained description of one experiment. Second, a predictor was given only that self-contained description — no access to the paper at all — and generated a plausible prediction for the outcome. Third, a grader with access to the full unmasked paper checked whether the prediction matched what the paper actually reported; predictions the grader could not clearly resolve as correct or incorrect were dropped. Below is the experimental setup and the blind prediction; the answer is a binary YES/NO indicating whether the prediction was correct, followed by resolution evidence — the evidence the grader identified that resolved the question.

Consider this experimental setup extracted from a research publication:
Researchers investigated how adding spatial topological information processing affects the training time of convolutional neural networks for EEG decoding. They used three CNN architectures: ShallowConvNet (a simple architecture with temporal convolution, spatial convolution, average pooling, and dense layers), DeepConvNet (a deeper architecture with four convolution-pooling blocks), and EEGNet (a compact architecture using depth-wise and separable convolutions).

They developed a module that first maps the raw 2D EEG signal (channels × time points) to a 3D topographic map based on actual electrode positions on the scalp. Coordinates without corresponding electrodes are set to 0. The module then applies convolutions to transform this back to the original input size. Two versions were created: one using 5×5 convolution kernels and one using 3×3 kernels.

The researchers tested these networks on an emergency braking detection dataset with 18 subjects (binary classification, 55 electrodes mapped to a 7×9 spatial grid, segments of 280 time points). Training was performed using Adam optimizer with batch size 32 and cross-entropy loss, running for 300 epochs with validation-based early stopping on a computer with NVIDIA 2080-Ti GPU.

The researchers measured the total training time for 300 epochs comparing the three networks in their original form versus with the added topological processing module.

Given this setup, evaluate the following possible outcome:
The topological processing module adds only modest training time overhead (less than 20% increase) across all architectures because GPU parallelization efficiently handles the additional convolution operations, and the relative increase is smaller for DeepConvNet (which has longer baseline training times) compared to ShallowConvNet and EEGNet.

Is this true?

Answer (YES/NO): NO